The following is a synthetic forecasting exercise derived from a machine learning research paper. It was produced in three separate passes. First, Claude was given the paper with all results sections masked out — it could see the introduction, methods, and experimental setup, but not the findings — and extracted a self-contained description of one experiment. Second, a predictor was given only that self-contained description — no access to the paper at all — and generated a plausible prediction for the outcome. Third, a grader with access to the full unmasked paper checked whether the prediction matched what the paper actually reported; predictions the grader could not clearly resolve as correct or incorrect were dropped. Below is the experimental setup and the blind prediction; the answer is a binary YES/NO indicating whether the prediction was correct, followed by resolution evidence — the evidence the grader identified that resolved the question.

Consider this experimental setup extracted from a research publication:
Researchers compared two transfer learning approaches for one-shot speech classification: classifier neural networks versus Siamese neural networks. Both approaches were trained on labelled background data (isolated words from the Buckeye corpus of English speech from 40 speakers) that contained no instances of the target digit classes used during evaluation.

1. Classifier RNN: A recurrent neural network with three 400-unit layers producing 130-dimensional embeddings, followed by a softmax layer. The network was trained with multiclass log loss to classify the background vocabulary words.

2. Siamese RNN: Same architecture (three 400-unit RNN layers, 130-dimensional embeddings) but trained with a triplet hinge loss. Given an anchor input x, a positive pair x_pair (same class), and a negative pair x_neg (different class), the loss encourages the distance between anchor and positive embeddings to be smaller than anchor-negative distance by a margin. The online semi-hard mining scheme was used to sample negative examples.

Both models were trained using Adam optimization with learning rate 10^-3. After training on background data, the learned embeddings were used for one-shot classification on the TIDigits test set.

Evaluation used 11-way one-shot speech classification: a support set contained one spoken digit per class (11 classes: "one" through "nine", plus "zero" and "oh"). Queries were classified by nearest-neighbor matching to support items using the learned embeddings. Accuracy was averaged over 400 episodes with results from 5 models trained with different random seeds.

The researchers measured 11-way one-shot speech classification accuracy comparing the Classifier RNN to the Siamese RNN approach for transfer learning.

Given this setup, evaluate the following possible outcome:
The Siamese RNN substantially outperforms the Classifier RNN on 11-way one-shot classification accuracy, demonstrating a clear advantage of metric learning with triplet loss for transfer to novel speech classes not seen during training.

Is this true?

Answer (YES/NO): NO